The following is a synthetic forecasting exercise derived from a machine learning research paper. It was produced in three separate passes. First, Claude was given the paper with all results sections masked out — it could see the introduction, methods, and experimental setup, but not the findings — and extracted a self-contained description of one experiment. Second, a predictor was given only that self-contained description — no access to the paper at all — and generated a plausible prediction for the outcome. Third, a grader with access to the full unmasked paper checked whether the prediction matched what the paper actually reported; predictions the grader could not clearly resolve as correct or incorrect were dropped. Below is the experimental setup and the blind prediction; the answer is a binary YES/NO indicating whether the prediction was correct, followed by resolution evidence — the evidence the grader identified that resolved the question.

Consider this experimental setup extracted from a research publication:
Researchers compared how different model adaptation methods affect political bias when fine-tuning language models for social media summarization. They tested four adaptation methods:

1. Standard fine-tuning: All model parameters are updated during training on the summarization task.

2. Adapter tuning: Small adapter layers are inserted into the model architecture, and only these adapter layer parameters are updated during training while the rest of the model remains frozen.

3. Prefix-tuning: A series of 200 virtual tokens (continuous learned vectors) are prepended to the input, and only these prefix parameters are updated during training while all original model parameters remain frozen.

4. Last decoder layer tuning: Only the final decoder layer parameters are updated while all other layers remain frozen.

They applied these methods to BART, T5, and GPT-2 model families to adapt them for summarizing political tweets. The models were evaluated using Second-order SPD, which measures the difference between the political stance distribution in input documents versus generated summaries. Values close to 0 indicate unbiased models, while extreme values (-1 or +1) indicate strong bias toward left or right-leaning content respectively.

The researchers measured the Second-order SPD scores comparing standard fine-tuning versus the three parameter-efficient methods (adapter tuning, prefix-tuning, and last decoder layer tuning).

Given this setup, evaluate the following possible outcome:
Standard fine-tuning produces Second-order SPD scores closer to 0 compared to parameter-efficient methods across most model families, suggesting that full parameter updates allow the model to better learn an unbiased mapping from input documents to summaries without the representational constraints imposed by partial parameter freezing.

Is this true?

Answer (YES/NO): NO